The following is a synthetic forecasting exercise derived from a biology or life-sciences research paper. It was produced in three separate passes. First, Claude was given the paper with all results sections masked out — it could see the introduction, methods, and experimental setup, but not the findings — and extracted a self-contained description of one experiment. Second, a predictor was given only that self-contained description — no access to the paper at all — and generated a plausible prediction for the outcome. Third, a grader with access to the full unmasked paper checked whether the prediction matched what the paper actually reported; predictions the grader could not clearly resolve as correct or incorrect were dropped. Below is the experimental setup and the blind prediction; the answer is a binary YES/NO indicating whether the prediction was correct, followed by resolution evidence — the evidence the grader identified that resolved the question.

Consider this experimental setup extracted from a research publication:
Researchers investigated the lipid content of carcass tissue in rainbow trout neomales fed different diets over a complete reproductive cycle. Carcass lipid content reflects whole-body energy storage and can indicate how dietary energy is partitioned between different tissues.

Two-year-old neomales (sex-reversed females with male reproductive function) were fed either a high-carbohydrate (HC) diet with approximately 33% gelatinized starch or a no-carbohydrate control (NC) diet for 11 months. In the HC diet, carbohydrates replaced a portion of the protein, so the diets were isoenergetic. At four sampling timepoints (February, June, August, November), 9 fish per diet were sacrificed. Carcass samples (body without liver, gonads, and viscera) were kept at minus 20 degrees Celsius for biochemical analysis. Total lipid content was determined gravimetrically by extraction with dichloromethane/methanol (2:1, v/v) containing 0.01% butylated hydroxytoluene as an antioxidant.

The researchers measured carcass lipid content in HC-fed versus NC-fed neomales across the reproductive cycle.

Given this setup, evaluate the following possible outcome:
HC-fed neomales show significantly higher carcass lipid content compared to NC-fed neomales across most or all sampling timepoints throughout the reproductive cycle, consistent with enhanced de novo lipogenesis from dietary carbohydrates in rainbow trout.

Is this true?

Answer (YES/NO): NO